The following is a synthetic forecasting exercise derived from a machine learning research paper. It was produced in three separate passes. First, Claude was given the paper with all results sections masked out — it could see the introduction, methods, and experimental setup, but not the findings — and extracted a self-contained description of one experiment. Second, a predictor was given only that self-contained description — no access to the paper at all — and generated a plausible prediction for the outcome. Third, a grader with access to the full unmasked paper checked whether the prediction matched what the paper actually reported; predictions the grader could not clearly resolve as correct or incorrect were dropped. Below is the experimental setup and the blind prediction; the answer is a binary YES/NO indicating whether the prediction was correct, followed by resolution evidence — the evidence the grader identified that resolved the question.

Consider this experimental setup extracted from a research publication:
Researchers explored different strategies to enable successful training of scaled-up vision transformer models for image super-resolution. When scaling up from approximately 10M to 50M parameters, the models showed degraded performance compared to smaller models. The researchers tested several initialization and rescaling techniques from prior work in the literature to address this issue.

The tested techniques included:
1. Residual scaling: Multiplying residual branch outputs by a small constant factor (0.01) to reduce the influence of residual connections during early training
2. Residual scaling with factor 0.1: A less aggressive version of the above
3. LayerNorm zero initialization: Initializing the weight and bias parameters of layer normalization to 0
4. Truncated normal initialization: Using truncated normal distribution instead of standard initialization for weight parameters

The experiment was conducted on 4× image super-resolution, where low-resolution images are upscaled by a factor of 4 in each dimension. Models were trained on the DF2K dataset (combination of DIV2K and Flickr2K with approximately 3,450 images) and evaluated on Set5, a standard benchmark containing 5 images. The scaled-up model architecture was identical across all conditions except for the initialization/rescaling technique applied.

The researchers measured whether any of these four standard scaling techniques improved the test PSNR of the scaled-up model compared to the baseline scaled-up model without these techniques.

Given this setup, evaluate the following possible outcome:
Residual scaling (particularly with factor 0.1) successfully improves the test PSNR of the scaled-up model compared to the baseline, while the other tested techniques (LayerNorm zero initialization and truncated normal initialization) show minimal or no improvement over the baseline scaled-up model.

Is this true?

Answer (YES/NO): NO